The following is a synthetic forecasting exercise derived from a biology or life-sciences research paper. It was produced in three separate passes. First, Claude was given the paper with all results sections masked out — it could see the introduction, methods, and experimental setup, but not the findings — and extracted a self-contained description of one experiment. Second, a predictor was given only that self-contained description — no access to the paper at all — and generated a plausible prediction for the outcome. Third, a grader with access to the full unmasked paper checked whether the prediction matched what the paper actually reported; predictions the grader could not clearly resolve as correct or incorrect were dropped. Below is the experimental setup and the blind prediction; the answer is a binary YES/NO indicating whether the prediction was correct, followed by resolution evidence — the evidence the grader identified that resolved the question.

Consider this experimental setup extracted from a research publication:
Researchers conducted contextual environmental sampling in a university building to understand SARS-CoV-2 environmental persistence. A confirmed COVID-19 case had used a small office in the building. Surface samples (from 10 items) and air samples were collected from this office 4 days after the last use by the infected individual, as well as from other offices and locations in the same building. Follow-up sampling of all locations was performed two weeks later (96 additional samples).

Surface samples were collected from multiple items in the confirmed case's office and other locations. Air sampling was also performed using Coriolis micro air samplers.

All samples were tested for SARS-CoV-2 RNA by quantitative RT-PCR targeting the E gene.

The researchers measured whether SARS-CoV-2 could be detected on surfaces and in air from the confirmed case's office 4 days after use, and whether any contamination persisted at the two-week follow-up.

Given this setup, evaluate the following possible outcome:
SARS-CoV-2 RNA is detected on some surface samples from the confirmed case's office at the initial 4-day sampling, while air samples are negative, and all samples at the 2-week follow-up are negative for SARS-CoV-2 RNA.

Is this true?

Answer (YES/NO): NO